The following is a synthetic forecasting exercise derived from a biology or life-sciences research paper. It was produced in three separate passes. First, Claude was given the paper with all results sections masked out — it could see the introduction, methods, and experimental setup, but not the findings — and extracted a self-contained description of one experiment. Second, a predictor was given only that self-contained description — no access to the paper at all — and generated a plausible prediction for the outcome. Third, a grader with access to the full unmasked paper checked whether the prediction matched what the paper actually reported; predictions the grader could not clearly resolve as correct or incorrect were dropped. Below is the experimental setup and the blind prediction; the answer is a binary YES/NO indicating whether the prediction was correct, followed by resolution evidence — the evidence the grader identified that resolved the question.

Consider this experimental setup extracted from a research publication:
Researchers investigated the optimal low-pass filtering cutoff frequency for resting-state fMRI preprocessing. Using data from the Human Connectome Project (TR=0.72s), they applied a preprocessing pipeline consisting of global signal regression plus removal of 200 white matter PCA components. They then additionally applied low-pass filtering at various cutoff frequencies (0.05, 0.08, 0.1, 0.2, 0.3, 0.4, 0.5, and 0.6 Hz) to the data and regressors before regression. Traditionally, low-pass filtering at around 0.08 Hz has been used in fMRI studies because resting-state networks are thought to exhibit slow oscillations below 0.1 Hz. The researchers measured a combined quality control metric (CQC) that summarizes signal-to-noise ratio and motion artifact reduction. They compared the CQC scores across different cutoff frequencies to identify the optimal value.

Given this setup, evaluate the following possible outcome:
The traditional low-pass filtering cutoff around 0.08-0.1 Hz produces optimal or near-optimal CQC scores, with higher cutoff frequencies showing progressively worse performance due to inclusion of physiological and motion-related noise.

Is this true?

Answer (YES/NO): NO